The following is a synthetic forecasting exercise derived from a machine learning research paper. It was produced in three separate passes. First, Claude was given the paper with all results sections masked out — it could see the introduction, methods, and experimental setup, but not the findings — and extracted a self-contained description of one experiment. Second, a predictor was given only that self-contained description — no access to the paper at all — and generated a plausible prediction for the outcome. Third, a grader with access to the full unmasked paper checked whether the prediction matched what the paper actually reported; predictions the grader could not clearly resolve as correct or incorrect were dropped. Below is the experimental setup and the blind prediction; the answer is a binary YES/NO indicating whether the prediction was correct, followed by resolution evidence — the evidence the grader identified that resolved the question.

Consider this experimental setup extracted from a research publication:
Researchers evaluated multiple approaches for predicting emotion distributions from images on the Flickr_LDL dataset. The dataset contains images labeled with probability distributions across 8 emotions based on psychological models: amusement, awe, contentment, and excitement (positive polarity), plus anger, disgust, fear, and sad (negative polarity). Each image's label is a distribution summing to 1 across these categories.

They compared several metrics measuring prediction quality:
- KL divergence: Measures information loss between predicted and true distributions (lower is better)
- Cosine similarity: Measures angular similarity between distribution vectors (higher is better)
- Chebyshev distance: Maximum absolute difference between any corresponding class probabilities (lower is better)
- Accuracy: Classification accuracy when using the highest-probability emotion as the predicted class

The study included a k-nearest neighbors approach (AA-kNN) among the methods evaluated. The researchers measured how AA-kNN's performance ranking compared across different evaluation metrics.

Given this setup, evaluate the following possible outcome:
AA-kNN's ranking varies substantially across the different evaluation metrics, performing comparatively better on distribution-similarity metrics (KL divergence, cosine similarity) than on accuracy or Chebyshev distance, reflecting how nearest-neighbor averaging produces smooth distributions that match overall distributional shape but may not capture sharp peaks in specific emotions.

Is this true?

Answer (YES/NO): NO